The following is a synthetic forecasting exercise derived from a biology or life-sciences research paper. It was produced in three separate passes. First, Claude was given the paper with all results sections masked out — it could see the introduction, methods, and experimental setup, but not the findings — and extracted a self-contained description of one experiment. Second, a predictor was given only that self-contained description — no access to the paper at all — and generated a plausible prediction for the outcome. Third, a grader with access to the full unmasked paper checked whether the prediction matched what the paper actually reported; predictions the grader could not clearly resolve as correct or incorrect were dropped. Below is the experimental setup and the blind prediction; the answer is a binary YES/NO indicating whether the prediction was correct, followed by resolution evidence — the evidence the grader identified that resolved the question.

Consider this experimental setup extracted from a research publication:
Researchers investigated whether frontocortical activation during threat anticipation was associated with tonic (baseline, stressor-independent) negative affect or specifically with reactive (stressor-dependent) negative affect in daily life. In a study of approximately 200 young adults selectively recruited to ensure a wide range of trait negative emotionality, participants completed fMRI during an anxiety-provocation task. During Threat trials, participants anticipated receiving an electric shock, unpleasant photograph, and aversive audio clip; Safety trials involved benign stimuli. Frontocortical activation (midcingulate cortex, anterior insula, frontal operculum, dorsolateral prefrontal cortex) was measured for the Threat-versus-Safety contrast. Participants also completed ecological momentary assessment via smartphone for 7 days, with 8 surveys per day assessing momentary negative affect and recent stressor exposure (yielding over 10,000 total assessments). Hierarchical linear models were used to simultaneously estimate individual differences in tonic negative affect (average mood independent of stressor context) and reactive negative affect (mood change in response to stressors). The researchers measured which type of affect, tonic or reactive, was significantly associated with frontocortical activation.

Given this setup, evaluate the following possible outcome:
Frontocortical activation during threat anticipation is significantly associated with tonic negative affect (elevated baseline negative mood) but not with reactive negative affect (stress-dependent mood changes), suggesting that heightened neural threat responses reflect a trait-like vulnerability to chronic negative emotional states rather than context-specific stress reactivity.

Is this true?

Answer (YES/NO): NO